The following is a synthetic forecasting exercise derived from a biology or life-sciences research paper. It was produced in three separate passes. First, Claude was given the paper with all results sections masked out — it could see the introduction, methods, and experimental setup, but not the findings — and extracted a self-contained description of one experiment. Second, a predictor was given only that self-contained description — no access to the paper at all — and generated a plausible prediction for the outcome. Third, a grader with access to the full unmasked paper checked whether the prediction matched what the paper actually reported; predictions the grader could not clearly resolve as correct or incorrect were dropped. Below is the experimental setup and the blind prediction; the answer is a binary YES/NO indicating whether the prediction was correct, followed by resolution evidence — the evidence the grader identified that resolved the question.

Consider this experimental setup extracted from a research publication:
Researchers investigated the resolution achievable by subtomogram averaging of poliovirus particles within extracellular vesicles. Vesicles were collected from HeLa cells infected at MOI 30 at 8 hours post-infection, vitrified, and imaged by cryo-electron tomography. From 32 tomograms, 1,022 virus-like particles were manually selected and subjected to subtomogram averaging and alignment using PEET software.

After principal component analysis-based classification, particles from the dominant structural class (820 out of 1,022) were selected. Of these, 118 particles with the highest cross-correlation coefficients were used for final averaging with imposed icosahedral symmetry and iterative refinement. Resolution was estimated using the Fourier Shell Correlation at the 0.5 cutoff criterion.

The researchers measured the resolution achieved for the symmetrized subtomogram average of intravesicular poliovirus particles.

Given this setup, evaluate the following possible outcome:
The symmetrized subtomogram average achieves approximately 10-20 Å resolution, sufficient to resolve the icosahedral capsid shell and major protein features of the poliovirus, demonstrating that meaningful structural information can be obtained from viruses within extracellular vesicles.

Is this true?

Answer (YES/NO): NO